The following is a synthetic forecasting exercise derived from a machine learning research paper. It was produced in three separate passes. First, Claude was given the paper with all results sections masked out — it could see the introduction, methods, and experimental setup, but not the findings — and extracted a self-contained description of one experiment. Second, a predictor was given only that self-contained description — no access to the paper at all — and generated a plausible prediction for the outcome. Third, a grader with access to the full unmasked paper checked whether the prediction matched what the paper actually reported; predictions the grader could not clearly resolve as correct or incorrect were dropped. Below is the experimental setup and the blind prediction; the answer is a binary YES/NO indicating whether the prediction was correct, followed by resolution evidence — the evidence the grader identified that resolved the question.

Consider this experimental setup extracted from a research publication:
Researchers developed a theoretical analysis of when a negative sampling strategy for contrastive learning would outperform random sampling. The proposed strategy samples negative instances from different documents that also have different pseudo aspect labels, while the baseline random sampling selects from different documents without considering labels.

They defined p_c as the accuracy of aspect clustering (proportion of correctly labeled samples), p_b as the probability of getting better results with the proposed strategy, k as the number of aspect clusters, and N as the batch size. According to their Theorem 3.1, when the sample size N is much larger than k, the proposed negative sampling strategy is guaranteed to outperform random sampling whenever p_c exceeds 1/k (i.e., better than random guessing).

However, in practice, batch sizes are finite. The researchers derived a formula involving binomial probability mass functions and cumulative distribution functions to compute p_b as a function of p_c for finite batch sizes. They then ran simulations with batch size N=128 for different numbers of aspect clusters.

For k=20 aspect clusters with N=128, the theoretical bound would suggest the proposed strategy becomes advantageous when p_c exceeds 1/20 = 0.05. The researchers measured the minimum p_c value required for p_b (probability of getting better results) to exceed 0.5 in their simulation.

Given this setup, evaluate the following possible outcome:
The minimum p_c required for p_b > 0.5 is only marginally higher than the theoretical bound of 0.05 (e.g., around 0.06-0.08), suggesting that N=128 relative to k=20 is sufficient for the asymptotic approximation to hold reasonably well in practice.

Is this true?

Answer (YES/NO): NO